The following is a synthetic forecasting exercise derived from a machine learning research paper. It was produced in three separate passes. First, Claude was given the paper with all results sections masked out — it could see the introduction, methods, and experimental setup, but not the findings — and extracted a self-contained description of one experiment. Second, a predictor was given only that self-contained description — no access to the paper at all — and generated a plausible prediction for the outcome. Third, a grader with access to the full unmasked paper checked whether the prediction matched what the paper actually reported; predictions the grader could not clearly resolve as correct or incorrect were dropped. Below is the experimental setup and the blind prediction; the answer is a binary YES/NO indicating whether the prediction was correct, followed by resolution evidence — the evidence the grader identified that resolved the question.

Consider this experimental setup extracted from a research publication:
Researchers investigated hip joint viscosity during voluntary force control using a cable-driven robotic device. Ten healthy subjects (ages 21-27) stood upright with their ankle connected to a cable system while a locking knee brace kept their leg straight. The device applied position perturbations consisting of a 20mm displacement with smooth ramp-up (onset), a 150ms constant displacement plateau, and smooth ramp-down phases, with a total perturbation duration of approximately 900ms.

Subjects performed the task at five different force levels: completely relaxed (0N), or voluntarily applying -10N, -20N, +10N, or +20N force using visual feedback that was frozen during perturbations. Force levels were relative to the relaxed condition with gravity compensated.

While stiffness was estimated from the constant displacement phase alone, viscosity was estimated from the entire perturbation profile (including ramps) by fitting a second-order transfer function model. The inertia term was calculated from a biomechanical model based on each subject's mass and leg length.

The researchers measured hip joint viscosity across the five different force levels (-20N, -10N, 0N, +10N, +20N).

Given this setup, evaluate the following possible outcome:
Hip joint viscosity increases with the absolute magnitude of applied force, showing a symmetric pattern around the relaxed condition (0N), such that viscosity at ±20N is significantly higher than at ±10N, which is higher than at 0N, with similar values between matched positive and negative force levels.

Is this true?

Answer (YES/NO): NO